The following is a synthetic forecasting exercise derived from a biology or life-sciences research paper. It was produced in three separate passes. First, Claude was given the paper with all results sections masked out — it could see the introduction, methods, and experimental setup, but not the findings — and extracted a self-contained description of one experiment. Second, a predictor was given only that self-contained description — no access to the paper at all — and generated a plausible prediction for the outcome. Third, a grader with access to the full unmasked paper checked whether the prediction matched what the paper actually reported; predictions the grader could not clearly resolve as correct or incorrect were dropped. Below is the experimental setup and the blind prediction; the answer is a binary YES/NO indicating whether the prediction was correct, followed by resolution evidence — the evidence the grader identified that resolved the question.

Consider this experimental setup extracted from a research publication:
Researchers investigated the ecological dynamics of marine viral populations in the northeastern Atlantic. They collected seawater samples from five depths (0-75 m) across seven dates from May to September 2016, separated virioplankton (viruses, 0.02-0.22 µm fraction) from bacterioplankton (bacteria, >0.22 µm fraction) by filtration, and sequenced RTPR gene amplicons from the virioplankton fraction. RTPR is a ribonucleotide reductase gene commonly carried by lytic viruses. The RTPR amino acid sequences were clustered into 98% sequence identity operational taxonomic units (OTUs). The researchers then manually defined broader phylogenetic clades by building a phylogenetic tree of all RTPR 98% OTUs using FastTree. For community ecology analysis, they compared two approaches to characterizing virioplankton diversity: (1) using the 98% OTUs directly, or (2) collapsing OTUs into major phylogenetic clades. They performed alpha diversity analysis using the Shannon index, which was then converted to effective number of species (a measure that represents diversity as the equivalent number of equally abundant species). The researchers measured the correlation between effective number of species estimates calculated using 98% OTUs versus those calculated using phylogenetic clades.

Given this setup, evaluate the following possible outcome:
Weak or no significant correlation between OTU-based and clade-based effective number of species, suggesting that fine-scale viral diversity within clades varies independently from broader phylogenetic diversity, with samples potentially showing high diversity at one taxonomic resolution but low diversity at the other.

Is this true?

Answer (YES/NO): NO